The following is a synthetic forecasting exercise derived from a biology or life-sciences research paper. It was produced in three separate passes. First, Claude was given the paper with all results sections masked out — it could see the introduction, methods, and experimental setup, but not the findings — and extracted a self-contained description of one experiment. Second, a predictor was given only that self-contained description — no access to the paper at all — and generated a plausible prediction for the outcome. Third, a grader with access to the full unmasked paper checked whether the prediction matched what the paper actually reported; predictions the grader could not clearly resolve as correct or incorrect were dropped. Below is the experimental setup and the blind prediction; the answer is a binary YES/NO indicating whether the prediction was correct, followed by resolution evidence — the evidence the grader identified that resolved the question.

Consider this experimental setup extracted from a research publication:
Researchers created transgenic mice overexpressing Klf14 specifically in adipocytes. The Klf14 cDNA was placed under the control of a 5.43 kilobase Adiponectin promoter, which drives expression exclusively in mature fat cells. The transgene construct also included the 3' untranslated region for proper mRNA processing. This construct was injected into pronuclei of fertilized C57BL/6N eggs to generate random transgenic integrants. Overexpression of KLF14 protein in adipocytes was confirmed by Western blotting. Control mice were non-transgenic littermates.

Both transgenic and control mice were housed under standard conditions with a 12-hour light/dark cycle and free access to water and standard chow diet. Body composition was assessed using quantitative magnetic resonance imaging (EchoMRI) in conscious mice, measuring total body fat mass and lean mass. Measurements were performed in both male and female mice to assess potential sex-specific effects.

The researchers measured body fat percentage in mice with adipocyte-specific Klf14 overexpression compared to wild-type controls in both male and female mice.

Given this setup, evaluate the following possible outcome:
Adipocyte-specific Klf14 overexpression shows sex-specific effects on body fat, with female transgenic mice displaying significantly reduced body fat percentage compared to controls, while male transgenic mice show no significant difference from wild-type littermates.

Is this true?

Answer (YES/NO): YES